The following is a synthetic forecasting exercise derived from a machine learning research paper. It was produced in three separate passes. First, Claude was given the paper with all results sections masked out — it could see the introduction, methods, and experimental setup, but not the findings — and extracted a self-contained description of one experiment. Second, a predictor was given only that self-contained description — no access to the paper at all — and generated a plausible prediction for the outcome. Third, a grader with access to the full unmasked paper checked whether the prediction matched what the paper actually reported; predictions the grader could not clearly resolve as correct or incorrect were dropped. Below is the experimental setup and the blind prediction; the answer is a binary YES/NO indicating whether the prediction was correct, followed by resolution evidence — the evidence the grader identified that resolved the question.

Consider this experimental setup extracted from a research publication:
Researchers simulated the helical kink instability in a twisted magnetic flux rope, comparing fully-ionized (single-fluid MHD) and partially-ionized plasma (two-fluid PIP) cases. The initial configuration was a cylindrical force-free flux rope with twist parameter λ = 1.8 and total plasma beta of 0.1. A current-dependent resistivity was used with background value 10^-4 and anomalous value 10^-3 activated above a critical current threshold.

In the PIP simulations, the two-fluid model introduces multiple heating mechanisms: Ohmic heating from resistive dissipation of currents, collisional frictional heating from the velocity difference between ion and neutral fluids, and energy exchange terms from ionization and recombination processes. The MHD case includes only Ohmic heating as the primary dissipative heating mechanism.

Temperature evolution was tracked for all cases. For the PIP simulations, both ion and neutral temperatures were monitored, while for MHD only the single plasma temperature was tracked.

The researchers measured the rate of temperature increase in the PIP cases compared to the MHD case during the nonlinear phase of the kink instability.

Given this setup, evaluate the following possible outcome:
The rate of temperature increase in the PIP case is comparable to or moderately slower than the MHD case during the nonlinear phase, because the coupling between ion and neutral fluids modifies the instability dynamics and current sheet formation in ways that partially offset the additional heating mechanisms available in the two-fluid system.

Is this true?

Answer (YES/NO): NO